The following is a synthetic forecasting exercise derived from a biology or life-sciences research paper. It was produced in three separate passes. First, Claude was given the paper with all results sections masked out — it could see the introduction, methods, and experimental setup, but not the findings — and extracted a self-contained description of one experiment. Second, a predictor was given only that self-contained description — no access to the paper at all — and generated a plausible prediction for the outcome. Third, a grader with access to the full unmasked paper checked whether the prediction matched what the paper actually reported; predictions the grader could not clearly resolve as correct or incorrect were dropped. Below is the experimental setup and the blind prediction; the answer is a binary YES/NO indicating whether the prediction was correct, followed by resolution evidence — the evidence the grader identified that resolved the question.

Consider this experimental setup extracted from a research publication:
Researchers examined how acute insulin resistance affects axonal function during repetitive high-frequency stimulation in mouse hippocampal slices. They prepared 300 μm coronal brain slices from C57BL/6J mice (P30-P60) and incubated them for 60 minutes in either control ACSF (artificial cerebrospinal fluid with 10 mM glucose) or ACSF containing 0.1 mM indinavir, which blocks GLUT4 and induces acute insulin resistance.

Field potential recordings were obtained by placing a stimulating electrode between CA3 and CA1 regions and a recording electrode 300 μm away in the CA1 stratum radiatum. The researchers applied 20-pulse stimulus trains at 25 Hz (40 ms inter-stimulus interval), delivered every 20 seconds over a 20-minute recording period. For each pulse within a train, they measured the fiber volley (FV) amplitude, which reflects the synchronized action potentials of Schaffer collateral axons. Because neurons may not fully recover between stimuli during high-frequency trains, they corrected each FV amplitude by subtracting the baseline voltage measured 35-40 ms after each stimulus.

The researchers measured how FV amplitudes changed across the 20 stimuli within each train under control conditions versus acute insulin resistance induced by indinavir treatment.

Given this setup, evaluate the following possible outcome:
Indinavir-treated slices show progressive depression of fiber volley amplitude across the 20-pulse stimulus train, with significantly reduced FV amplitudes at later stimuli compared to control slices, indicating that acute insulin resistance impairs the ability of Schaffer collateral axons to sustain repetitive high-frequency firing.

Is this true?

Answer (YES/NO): NO